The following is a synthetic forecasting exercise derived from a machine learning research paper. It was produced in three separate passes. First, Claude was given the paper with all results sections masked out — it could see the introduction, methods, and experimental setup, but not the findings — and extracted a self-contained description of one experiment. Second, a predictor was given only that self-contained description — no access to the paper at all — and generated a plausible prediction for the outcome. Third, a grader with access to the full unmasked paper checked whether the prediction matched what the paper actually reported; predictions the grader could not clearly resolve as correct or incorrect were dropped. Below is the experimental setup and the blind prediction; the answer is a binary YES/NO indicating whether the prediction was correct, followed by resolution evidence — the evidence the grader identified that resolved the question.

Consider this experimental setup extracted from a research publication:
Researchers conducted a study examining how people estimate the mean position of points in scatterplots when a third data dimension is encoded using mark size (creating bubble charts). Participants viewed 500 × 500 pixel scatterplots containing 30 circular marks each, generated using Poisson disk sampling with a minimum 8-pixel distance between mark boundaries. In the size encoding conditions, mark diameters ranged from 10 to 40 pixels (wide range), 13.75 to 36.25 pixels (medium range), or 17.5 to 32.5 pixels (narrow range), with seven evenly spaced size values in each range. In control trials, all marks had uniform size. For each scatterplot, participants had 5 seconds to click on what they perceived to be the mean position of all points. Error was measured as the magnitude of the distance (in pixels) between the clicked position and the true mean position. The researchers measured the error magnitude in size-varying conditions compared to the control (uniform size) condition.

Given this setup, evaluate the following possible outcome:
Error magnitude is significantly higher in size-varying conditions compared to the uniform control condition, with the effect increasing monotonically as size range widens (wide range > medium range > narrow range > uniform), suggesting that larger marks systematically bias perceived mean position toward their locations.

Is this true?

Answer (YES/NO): NO